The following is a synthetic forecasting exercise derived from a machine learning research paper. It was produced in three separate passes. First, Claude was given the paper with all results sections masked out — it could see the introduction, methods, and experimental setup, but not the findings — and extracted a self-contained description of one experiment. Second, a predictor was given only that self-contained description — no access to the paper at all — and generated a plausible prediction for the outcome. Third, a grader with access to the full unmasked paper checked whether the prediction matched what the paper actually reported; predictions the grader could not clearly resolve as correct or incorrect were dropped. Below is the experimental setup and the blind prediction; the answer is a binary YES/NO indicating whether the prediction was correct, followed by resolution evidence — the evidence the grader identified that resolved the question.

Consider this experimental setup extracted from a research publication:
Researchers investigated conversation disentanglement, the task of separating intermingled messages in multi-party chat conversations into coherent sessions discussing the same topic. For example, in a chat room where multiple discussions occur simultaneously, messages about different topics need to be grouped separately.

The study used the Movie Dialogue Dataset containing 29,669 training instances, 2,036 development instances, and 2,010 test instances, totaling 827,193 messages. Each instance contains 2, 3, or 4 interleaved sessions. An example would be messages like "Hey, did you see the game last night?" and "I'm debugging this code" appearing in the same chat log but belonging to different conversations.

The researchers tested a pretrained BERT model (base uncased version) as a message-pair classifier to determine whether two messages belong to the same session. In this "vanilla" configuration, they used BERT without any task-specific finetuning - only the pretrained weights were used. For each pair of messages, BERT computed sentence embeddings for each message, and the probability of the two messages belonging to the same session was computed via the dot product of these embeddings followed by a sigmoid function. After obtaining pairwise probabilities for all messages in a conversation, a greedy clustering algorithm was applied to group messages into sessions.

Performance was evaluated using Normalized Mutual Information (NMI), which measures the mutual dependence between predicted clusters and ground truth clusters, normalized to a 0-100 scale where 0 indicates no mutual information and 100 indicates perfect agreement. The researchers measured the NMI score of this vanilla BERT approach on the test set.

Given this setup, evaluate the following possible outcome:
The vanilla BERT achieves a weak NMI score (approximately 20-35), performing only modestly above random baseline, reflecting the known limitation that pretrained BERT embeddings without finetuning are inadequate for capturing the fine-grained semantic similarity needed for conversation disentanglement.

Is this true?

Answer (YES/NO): NO